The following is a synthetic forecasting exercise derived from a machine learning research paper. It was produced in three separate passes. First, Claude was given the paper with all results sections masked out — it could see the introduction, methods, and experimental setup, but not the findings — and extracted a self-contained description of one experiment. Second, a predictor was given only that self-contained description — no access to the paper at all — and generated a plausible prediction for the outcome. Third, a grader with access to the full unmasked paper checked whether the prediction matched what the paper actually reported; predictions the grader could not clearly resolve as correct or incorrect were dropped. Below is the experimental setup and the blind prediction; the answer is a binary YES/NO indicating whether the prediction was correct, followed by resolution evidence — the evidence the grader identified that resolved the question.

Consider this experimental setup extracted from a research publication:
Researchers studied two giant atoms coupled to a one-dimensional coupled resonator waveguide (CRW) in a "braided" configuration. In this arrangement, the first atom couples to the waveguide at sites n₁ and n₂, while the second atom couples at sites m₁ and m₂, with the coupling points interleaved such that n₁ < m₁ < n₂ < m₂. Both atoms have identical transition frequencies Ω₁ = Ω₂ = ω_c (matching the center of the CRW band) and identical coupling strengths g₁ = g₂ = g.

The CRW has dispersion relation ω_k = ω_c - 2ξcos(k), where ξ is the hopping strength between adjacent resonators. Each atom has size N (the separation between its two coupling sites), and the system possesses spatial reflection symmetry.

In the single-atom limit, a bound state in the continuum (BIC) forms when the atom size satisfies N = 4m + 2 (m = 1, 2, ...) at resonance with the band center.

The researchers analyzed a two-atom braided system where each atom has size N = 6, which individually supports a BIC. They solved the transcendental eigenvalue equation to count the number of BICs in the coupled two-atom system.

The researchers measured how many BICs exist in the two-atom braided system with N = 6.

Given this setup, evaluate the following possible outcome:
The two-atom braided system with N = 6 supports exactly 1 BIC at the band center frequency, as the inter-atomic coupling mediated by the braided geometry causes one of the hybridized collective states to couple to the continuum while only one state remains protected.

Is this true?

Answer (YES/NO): NO